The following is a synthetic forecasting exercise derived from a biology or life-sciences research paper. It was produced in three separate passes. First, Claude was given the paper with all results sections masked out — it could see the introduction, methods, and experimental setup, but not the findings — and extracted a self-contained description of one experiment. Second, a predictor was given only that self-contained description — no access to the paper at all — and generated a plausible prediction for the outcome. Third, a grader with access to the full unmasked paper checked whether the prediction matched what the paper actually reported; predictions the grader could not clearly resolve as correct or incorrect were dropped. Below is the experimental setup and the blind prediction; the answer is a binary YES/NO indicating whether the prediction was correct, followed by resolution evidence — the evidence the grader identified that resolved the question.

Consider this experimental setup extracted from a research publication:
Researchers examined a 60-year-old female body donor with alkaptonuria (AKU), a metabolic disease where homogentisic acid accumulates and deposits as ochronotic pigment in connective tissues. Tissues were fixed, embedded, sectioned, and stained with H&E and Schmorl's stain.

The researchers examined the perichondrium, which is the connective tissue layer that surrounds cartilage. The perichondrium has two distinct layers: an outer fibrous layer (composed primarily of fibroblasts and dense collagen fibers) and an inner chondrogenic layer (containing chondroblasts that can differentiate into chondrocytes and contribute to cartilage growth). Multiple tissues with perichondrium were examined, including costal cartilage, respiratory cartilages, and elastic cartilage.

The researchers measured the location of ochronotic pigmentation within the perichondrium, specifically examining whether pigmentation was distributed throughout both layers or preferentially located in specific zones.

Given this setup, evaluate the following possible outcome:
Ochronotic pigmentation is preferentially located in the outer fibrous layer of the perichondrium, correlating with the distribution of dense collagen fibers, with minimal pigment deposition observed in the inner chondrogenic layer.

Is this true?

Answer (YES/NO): NO